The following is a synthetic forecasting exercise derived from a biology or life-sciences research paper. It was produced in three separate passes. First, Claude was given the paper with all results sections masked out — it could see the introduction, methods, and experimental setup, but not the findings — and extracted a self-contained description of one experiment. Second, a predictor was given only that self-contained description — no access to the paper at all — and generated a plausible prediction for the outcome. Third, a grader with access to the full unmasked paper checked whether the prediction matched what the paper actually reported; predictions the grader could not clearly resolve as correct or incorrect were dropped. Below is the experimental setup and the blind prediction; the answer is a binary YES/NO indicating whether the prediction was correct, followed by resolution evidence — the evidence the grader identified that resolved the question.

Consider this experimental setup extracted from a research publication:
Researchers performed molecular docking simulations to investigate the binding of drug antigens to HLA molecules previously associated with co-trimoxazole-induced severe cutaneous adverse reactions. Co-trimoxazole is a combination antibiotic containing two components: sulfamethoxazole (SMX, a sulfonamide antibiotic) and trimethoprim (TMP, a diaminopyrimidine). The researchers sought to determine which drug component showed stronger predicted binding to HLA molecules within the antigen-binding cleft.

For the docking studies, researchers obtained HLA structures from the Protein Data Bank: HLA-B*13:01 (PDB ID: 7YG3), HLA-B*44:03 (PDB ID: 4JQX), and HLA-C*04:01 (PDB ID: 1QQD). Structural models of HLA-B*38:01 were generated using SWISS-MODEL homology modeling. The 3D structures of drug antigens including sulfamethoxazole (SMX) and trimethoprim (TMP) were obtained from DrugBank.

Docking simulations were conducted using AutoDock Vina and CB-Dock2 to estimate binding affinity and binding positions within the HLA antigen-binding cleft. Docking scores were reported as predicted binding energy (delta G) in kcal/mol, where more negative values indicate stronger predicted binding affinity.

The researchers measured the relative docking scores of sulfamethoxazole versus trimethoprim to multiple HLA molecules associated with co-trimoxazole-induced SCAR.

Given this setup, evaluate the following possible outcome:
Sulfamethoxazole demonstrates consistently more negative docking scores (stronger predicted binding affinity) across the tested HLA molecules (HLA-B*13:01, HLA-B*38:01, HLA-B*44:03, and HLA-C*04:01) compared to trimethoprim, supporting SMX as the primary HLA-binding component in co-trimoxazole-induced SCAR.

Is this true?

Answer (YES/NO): YES